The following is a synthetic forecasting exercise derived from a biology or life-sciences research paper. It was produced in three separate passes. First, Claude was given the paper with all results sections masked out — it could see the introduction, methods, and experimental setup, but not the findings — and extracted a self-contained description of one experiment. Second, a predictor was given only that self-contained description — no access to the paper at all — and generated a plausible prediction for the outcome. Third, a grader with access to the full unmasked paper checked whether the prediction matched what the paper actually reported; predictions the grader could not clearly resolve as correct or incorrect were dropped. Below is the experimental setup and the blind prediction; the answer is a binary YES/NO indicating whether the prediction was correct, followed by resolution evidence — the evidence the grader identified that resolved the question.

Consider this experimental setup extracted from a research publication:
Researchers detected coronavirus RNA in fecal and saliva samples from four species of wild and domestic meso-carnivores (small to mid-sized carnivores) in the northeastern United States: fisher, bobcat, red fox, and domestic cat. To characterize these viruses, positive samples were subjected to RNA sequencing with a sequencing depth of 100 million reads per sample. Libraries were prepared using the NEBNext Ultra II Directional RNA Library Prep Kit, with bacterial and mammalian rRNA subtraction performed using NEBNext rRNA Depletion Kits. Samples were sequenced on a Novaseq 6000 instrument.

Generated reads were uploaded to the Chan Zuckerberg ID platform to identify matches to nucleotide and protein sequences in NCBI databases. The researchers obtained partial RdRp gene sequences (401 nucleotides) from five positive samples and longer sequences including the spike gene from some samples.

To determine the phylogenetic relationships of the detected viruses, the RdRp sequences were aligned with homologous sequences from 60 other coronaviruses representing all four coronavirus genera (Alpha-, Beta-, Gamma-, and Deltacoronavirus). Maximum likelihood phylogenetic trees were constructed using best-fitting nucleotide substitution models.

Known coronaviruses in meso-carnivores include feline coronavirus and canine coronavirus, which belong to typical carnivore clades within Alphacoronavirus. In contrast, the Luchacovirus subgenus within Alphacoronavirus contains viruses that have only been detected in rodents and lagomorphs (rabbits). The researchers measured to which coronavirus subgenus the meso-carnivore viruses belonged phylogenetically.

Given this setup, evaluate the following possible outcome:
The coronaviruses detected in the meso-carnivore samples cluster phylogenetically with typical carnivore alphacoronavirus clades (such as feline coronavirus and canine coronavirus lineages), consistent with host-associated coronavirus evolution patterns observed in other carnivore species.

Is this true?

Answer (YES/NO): NO